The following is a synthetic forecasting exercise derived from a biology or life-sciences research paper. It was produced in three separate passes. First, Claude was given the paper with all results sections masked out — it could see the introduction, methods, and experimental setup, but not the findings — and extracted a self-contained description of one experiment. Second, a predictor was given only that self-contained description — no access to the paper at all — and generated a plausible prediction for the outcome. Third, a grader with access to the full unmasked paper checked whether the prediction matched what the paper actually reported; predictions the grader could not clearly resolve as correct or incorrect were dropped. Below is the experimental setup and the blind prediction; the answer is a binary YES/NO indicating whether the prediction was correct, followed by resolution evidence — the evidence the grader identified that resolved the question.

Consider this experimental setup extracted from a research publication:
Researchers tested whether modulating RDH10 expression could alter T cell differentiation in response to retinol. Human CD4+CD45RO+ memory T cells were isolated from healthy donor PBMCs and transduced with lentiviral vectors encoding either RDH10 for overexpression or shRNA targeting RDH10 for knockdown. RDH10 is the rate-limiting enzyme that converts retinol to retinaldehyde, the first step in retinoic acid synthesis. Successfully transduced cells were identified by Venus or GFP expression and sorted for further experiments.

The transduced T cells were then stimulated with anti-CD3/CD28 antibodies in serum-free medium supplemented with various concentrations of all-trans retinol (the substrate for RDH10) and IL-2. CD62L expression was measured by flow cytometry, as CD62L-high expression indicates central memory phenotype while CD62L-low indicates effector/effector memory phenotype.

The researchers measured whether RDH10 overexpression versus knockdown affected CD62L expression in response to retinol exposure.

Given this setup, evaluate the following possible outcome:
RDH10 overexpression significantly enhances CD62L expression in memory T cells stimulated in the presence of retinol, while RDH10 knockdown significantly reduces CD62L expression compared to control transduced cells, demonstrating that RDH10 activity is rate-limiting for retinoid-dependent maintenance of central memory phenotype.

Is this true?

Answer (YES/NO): NO